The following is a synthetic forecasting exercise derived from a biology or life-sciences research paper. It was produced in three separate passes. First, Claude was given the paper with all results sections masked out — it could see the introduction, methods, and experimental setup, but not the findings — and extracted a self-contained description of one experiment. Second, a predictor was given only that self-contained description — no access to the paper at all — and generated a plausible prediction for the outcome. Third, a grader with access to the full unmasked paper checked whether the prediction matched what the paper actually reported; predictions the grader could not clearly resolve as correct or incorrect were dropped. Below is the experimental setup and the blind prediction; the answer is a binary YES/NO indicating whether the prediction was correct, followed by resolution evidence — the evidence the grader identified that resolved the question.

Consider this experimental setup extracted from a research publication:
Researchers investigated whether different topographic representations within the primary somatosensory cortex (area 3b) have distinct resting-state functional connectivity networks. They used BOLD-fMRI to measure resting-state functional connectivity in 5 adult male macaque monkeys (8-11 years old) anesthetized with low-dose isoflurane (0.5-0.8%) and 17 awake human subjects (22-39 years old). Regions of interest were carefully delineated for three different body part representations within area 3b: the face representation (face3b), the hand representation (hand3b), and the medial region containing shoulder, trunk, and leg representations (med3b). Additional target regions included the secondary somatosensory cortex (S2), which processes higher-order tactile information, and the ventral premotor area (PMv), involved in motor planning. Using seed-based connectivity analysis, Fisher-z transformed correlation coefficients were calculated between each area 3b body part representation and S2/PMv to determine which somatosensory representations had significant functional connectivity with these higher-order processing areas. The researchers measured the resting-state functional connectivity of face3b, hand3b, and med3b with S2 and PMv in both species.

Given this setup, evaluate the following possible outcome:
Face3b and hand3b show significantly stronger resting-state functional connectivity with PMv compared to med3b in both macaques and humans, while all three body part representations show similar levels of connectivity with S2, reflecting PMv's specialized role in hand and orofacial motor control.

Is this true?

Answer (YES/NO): NO